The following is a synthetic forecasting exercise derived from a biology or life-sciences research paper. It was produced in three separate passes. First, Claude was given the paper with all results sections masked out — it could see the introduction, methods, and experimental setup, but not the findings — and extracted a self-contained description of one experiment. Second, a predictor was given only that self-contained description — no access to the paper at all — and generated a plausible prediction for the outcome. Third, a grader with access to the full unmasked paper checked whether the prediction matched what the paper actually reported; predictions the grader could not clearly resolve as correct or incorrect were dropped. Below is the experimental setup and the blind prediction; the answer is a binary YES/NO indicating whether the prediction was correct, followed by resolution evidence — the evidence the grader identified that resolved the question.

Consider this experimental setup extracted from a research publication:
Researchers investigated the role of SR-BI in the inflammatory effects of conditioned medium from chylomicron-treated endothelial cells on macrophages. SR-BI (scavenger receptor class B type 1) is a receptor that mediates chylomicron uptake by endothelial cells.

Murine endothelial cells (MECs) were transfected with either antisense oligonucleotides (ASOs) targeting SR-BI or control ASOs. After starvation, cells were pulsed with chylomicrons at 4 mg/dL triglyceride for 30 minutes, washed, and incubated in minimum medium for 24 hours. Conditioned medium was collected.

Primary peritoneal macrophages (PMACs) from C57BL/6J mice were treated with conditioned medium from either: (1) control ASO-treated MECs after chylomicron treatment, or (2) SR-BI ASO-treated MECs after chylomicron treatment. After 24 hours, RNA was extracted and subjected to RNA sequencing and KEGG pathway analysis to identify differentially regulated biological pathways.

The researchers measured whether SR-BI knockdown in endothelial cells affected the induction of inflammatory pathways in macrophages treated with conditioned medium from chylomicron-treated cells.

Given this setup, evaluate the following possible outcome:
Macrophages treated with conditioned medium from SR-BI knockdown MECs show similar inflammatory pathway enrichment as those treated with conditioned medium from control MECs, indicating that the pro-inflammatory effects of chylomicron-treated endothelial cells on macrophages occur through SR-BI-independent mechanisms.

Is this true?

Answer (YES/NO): NO